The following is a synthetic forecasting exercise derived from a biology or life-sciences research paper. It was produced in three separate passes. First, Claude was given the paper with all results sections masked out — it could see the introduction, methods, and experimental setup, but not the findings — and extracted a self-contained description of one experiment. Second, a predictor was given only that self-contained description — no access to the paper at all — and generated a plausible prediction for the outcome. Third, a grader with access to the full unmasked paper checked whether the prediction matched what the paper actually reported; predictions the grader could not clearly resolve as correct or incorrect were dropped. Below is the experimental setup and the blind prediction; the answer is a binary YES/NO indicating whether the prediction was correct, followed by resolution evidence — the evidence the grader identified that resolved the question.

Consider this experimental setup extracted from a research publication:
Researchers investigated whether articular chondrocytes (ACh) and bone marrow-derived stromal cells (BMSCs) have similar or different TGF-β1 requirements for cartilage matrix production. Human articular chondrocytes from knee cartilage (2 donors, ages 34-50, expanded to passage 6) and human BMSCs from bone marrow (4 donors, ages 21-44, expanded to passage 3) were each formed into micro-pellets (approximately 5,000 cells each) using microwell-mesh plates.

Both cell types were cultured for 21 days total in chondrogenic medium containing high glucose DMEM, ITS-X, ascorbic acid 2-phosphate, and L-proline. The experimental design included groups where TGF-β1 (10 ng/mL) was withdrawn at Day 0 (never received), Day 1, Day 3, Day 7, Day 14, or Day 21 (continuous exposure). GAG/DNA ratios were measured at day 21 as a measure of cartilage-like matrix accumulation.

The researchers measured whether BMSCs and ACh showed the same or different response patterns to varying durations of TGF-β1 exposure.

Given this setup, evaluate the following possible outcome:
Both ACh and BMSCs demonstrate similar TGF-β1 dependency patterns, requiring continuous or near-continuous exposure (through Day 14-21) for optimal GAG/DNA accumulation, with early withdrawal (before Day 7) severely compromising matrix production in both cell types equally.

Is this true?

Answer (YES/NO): NO